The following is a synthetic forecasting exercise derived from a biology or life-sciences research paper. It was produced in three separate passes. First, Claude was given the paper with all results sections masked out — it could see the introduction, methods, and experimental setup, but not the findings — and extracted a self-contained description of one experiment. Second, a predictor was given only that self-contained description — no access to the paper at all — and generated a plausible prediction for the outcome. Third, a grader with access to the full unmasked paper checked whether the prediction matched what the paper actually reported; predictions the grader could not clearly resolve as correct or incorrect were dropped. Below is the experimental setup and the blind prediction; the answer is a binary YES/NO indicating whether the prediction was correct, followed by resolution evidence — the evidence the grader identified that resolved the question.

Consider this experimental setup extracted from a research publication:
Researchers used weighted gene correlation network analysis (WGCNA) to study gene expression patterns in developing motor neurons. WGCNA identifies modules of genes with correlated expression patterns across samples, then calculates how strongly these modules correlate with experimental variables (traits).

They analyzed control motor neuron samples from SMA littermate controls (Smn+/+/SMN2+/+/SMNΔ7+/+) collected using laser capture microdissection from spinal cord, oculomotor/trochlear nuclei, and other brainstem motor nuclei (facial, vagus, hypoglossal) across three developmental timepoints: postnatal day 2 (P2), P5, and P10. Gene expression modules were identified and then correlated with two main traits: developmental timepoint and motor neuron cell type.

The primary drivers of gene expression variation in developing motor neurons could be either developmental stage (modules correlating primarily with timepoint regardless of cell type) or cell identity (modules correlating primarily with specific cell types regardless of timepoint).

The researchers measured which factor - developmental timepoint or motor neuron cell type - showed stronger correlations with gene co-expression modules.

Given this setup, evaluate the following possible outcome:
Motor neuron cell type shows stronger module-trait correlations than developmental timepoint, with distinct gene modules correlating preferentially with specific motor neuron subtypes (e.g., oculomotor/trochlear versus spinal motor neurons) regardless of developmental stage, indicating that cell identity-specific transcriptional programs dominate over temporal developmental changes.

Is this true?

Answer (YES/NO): YES